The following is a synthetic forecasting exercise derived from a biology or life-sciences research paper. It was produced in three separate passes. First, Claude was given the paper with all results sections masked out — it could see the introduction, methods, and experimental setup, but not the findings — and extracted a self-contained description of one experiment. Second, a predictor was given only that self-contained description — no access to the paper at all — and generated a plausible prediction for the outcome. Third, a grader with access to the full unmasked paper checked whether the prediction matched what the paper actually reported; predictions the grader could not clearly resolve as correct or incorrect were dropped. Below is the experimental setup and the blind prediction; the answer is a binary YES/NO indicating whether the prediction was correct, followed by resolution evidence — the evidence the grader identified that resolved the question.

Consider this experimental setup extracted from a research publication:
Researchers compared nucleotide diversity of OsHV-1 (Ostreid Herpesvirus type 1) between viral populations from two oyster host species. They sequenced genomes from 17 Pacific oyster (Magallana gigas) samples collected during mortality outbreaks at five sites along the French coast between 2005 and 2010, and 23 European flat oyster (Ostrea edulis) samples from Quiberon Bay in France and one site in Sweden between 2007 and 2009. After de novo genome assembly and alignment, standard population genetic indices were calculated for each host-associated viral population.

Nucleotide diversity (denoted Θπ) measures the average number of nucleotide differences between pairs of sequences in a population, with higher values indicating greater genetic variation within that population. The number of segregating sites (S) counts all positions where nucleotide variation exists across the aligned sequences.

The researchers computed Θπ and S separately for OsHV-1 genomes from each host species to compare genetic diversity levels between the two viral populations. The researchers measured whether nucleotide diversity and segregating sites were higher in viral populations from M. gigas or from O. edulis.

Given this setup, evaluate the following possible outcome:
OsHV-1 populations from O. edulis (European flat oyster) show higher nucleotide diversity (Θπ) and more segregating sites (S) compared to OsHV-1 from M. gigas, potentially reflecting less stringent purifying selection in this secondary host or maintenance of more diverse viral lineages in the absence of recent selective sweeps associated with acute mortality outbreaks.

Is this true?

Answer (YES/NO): NO